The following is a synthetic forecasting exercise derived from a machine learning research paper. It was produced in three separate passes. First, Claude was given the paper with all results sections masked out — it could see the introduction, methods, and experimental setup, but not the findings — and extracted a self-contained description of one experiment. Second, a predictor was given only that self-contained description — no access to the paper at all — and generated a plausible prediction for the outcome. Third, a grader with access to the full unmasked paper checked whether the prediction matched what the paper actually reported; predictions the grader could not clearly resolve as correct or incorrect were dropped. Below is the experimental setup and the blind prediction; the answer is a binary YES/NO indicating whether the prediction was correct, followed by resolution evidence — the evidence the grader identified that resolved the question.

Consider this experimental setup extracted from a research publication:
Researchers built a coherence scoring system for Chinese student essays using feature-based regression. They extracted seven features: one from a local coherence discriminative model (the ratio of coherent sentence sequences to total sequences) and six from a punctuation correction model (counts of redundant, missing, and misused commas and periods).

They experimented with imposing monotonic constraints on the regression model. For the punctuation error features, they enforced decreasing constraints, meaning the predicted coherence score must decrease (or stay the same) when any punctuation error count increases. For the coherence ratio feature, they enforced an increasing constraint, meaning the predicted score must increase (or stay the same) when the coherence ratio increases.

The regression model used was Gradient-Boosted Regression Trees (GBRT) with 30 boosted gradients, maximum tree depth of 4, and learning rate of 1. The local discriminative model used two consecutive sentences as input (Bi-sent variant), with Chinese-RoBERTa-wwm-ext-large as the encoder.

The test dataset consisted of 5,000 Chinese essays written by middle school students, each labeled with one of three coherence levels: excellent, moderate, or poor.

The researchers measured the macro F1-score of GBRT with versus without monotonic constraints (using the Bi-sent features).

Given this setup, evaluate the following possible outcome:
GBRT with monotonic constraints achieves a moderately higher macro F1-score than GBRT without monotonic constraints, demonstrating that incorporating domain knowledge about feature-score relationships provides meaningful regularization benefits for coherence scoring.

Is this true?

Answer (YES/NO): NO